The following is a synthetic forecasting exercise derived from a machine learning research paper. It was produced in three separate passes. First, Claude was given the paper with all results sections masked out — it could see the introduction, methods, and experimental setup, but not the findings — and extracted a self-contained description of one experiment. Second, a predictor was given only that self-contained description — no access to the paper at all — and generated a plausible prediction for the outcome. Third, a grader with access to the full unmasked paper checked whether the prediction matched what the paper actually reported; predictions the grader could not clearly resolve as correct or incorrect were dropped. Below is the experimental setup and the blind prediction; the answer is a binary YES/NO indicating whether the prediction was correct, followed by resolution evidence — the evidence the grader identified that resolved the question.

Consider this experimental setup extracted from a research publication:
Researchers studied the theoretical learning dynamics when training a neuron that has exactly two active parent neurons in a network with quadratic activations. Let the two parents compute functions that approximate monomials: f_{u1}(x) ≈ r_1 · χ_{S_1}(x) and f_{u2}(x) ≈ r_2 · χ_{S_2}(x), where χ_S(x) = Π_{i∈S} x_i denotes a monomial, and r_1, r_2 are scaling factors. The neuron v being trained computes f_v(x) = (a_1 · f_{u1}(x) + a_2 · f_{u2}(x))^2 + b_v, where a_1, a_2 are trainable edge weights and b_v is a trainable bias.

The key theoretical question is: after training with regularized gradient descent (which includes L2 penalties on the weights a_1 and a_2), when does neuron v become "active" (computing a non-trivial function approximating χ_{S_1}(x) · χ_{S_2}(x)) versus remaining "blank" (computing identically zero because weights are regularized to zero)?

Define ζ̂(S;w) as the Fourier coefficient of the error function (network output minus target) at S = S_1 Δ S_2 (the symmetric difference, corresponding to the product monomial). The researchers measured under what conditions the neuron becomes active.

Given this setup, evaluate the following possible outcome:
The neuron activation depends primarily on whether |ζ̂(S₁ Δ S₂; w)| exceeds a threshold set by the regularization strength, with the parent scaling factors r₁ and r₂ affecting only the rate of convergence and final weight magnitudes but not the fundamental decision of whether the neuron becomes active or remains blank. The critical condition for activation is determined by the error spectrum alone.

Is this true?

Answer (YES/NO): NO